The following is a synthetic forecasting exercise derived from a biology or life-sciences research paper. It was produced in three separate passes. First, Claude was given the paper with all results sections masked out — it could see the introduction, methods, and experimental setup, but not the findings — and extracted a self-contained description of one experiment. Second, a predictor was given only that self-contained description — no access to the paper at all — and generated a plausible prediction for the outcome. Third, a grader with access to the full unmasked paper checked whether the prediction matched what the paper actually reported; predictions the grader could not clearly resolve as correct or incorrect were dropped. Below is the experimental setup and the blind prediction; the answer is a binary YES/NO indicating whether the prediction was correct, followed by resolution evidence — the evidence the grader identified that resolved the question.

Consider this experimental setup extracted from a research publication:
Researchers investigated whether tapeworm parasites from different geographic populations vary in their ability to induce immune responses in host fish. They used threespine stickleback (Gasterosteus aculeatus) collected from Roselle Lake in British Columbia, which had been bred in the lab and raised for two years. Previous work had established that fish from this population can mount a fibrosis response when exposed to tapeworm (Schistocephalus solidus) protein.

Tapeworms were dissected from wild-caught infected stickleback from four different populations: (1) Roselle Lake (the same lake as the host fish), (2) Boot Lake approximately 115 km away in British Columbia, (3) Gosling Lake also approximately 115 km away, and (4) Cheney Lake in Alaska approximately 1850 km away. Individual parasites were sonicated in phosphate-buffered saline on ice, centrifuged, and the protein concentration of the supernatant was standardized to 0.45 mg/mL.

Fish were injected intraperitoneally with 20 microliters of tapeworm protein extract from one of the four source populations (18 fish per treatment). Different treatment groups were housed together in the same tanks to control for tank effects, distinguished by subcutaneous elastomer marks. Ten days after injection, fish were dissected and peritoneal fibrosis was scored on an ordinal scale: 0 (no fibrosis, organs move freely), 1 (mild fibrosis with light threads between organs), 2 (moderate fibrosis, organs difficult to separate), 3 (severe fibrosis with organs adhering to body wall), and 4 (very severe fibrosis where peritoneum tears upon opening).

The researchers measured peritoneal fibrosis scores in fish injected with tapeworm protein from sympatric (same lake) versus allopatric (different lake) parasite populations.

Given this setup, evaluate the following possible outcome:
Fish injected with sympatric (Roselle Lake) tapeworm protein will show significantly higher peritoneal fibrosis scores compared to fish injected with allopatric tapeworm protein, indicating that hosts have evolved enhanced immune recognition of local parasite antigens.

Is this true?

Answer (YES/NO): YES